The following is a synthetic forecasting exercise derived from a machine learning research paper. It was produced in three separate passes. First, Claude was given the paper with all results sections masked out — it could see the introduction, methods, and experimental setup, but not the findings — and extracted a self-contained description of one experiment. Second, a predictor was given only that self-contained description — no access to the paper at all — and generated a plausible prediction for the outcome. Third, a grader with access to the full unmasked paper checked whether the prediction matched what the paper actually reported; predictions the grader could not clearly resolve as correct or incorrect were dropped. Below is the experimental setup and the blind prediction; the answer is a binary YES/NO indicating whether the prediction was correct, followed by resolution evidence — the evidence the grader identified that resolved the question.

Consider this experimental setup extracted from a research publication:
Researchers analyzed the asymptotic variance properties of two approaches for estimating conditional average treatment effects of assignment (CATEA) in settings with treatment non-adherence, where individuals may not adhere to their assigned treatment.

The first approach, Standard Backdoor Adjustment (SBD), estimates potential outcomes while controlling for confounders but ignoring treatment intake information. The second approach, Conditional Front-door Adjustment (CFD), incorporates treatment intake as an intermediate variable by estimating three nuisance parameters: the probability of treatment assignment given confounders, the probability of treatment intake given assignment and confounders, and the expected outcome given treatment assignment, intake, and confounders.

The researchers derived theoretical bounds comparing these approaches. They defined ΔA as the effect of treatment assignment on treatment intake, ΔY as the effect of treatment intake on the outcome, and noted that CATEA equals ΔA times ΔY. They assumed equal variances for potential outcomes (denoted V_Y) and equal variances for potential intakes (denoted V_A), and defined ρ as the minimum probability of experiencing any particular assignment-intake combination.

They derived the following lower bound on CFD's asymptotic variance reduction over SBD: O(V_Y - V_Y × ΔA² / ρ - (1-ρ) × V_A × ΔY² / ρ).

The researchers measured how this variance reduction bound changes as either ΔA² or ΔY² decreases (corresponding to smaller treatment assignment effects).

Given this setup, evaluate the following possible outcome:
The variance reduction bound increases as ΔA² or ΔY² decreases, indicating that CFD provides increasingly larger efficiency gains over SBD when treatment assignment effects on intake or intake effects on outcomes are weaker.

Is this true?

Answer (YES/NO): YES